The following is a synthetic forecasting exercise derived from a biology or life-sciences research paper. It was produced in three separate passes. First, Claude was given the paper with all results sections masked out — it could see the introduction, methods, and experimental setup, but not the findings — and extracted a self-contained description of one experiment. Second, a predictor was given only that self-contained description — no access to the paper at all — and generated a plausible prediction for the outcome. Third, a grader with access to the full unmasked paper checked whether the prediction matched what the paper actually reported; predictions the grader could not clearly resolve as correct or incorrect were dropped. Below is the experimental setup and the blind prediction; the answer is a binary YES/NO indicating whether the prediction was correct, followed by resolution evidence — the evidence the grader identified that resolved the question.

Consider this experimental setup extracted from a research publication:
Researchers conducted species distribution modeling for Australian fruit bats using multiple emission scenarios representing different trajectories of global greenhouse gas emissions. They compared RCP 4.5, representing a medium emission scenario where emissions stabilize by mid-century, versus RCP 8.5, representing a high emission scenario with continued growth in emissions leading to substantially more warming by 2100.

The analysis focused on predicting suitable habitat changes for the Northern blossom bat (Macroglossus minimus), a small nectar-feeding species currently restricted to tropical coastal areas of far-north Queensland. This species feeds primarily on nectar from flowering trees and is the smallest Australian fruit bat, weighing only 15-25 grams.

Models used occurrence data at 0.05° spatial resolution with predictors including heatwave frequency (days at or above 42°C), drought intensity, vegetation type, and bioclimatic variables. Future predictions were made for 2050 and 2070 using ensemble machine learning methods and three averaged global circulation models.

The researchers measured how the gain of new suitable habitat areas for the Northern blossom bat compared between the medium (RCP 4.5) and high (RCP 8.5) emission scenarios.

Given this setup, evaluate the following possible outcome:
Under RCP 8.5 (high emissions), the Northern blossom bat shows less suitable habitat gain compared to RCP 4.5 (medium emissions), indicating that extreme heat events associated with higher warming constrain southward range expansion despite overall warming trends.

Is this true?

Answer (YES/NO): NO